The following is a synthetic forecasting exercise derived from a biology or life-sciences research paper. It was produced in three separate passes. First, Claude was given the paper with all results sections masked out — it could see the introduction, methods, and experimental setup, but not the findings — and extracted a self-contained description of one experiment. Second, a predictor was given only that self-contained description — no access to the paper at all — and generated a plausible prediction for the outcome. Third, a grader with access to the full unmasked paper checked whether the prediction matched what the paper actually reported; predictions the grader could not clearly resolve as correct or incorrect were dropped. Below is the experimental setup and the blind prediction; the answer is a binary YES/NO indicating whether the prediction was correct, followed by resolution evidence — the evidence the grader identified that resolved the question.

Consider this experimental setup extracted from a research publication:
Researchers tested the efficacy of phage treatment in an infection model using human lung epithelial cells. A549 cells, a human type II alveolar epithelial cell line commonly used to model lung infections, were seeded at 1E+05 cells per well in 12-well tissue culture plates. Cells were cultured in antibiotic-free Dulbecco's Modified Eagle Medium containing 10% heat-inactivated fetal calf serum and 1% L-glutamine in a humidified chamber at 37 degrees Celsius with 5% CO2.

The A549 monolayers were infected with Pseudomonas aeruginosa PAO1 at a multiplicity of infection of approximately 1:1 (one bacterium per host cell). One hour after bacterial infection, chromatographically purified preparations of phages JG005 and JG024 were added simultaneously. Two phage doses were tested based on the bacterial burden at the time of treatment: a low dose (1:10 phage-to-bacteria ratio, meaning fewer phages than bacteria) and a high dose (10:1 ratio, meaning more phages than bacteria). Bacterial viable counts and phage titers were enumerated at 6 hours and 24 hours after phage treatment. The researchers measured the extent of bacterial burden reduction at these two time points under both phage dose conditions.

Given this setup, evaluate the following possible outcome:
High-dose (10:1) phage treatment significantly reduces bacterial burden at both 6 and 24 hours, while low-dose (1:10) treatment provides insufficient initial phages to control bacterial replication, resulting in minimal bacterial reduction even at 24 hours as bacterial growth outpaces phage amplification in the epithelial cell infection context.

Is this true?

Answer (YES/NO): NO